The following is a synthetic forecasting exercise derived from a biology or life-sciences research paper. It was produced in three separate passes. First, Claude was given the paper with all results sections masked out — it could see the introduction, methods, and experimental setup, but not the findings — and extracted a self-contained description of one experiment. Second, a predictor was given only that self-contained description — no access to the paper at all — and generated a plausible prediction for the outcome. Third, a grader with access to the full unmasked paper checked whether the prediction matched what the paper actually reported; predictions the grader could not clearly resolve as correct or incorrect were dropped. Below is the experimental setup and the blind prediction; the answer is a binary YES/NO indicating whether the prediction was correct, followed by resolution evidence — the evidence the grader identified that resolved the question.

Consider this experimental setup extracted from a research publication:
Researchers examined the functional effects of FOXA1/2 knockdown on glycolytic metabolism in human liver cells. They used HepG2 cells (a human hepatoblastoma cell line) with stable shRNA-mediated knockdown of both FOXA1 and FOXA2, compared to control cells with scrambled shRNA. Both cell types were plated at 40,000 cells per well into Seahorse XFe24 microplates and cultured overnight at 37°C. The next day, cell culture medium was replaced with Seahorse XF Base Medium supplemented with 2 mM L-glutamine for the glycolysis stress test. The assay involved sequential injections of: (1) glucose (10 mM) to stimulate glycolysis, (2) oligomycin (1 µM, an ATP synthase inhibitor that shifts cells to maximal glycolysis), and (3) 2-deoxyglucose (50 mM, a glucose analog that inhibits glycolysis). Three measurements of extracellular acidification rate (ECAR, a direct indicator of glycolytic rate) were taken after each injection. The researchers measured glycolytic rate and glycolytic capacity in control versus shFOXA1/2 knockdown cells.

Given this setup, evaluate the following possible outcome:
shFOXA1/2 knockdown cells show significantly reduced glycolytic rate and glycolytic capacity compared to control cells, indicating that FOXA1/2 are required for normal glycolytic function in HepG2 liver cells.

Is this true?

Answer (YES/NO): YES